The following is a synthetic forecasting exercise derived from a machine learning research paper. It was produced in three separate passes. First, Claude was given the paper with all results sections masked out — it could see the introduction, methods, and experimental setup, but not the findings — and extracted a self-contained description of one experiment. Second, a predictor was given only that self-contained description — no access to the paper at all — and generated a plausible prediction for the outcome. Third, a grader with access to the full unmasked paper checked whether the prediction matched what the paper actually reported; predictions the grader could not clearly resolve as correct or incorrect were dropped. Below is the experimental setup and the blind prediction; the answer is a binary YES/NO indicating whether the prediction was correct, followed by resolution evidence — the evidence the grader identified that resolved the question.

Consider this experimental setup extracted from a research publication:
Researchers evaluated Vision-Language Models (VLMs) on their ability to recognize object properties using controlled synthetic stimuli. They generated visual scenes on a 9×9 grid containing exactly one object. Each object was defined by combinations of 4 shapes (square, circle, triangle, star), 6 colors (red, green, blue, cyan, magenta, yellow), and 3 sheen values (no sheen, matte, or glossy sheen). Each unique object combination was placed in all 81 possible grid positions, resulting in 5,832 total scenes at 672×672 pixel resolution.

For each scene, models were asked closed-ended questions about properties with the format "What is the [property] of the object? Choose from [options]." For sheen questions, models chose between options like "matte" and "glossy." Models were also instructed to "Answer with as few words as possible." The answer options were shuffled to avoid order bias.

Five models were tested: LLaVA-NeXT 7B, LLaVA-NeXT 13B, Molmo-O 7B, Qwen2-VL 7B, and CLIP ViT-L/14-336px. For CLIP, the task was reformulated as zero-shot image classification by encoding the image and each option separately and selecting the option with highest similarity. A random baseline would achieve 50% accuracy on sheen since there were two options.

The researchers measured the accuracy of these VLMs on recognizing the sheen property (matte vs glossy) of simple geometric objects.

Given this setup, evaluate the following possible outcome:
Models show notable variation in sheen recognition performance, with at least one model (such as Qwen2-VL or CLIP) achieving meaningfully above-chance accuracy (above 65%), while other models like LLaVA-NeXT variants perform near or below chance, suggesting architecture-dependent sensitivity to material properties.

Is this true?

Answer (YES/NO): NO